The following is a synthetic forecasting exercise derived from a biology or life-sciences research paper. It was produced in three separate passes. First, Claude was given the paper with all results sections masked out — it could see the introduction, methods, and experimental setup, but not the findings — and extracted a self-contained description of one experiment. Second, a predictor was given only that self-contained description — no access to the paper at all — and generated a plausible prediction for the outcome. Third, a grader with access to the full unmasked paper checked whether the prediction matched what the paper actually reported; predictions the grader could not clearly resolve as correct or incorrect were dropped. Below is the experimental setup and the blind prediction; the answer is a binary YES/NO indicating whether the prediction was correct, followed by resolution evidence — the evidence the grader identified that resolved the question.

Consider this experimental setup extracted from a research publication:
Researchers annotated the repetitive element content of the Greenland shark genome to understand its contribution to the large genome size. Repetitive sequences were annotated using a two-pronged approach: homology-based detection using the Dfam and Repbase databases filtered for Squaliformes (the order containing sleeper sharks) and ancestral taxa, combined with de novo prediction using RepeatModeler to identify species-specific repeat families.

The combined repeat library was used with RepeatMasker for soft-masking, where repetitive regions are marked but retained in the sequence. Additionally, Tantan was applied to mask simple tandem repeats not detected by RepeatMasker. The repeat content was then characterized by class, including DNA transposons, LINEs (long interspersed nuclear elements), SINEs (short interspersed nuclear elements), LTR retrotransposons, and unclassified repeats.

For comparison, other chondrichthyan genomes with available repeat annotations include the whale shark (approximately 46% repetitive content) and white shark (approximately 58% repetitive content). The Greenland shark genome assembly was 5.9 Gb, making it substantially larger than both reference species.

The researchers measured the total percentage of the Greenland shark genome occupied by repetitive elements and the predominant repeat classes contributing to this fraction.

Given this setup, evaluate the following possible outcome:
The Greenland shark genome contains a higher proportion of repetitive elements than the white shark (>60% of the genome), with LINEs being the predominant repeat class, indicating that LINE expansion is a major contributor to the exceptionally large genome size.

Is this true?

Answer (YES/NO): NO